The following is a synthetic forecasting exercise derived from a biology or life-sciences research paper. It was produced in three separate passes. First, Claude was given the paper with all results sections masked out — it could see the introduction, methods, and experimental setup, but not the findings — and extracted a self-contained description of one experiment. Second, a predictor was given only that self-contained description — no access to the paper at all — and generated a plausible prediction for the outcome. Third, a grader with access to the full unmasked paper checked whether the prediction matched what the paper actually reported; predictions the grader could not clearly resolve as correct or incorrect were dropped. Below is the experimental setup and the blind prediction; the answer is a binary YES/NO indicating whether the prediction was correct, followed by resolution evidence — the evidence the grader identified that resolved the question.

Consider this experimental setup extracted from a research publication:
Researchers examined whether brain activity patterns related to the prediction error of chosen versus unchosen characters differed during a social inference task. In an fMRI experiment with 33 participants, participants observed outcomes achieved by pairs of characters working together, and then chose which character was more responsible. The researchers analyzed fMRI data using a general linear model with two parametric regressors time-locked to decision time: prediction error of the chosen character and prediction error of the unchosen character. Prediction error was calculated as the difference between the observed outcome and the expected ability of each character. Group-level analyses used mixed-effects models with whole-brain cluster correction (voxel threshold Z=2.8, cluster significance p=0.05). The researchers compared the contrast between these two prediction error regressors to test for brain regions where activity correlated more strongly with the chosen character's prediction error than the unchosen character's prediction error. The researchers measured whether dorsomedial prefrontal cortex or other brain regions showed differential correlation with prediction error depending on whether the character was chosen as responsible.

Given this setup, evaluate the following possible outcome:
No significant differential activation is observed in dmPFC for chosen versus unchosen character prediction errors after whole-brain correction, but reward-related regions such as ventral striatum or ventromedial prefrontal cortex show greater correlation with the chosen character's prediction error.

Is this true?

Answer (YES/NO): NO